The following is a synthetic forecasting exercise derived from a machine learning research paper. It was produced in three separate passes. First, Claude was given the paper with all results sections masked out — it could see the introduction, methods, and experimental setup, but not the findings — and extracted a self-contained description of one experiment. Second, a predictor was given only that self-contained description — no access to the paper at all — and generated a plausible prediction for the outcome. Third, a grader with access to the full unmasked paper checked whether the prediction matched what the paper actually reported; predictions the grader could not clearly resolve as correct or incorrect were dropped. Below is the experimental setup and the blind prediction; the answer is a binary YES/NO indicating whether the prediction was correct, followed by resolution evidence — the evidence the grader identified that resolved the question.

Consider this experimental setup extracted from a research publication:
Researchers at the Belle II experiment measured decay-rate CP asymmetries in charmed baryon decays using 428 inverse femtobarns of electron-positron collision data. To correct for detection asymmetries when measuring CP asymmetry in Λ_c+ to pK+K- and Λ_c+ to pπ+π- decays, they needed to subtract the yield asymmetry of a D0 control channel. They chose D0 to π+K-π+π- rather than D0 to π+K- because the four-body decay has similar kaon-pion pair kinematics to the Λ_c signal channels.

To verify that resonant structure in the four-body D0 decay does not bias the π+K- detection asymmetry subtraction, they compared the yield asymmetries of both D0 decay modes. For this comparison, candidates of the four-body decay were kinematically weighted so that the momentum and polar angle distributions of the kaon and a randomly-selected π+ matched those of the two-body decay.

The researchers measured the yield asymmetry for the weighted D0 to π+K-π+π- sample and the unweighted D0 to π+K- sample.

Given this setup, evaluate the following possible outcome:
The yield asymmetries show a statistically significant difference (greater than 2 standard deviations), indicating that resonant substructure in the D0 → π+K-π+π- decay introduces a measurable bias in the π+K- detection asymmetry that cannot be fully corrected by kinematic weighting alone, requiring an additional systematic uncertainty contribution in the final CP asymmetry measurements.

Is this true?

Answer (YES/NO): NO